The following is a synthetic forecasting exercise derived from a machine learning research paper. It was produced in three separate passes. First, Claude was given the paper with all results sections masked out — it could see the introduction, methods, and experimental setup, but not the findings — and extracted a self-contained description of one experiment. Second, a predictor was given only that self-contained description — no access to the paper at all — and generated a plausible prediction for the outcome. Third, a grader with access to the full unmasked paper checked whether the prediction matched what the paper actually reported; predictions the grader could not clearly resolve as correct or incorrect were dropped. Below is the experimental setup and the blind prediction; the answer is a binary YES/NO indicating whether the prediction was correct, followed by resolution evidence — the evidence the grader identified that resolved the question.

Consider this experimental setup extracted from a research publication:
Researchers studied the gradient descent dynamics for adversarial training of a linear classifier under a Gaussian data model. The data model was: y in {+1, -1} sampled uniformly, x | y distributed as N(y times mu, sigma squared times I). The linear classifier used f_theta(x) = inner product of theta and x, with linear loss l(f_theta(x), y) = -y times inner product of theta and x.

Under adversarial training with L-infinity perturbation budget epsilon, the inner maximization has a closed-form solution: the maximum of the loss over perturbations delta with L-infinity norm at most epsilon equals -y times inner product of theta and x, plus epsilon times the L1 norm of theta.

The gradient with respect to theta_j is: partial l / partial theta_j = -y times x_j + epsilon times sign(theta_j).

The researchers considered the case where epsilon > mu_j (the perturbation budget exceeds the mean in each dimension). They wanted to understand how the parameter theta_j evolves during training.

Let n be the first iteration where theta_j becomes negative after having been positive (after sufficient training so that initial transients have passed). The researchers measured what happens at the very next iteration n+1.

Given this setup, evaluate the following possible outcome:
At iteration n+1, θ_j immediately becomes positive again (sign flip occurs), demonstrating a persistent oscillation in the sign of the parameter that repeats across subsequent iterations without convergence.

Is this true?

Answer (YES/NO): YES